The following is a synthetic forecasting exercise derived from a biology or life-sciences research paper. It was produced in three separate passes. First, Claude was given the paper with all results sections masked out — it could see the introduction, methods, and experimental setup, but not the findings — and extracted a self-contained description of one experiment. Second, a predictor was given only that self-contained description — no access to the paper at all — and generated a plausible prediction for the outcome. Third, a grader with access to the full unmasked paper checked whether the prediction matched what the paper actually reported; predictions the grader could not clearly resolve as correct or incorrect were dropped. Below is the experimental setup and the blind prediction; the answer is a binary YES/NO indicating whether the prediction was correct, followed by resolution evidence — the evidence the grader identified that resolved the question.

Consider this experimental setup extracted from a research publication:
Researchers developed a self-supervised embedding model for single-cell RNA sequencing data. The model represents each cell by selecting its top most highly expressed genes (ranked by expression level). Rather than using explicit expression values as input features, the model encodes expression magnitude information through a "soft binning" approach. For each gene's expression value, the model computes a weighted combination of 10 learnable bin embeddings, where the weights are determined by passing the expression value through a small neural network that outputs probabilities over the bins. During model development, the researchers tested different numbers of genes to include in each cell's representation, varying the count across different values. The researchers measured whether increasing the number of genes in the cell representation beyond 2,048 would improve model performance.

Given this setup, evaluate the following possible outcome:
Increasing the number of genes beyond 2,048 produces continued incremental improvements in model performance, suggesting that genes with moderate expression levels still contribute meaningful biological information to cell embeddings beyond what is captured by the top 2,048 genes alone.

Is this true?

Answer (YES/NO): NO